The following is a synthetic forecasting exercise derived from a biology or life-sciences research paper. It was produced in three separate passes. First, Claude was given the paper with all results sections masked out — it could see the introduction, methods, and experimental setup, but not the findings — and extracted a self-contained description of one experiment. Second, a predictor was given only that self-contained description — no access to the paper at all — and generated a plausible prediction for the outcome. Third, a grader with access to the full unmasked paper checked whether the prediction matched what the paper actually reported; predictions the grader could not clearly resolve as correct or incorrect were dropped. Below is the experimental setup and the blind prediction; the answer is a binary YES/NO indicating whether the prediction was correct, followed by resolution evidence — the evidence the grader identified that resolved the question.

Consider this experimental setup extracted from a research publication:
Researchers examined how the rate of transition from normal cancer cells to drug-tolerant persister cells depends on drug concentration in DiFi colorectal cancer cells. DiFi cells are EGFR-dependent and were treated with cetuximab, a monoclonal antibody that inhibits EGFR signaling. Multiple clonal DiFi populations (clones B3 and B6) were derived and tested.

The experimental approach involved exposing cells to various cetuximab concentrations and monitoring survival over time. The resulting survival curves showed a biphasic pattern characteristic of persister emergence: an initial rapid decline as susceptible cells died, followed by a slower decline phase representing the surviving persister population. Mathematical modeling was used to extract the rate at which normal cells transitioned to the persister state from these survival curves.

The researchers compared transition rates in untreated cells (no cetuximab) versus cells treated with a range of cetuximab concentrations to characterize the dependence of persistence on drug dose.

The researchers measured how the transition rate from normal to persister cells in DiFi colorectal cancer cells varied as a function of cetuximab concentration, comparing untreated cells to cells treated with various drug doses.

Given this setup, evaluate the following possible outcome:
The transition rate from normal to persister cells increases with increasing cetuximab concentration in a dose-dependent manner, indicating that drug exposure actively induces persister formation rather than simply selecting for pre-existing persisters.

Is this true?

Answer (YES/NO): NO